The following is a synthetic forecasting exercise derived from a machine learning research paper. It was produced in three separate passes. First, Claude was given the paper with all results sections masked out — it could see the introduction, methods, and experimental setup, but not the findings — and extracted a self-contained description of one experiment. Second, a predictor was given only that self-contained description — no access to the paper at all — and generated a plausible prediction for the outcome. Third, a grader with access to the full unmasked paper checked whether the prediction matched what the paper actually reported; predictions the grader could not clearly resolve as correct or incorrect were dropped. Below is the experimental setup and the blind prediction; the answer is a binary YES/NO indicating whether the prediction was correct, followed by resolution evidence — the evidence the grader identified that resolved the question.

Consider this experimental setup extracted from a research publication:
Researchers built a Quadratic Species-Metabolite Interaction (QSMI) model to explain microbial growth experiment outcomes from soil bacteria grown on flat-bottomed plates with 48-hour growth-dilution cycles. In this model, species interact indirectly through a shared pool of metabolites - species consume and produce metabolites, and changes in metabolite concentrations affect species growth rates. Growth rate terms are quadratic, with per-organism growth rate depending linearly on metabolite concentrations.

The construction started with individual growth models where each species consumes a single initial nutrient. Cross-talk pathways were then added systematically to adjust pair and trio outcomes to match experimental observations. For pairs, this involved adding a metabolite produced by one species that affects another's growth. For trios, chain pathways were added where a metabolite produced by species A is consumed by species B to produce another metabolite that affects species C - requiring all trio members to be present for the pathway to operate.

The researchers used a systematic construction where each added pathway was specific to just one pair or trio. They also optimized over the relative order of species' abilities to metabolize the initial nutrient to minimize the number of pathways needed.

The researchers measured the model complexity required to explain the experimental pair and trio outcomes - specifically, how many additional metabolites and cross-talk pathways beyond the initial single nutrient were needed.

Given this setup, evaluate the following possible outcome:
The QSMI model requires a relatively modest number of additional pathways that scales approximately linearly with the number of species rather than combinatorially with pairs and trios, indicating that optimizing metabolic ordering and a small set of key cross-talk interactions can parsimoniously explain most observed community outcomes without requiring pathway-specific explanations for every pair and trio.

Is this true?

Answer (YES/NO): NO